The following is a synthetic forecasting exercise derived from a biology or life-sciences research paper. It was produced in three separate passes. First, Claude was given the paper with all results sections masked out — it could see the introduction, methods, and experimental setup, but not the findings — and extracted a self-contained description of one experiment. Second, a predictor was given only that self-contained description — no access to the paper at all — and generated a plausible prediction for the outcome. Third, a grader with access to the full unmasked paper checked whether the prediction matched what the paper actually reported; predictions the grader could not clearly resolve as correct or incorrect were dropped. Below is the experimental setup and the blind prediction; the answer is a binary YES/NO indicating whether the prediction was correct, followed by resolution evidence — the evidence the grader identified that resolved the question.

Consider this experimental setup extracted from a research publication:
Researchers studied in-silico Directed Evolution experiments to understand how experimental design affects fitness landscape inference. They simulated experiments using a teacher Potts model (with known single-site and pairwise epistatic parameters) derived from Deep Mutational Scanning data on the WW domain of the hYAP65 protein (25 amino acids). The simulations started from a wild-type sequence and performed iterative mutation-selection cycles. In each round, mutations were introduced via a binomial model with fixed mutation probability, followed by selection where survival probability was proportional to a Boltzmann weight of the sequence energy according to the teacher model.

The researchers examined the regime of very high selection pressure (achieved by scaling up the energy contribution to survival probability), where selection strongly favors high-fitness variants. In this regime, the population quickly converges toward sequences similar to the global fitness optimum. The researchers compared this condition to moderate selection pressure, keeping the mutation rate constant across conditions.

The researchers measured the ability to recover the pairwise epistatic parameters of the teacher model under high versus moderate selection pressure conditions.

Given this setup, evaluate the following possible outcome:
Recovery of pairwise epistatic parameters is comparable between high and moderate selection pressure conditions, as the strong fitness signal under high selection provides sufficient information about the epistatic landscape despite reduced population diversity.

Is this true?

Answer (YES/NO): NO